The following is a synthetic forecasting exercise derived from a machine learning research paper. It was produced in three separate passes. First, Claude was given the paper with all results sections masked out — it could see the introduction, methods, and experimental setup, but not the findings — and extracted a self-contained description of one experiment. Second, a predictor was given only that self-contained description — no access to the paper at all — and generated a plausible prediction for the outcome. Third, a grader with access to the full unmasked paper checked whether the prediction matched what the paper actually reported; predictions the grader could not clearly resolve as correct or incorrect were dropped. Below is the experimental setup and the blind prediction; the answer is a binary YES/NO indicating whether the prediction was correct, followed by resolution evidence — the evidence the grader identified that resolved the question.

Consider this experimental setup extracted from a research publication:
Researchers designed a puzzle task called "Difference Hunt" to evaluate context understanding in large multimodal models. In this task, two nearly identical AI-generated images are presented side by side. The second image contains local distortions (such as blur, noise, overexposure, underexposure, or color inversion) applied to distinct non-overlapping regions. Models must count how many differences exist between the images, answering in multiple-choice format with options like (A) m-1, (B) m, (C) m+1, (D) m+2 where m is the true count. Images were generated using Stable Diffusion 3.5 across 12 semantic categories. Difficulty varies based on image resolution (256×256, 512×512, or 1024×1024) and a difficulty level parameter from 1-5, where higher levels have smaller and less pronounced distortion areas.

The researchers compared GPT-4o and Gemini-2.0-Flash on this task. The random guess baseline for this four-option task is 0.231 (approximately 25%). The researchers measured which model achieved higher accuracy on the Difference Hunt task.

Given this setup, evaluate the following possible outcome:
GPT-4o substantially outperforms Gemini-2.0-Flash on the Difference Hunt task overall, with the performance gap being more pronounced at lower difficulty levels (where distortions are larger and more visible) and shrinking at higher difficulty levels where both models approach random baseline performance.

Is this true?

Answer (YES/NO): NO